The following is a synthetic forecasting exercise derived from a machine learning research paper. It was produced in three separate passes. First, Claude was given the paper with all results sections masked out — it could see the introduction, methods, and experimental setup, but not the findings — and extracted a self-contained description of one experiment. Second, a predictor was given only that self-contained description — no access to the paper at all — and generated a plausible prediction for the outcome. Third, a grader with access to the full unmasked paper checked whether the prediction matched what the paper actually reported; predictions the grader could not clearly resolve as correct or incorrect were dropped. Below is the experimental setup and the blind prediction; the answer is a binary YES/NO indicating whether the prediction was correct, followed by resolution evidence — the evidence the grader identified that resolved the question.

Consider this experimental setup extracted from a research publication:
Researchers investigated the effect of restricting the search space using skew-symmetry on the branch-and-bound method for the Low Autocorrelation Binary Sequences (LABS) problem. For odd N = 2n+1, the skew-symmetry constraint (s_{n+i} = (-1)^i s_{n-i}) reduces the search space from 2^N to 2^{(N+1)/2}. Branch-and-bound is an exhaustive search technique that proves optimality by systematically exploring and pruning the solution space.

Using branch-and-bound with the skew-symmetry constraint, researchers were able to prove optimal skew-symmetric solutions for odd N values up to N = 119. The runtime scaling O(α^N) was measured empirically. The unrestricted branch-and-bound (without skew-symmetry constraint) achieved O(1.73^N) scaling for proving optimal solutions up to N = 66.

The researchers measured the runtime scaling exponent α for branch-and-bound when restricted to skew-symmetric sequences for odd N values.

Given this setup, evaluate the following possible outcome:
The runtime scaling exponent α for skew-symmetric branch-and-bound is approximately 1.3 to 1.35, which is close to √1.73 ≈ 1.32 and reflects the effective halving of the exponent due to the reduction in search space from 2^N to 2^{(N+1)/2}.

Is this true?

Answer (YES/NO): YES